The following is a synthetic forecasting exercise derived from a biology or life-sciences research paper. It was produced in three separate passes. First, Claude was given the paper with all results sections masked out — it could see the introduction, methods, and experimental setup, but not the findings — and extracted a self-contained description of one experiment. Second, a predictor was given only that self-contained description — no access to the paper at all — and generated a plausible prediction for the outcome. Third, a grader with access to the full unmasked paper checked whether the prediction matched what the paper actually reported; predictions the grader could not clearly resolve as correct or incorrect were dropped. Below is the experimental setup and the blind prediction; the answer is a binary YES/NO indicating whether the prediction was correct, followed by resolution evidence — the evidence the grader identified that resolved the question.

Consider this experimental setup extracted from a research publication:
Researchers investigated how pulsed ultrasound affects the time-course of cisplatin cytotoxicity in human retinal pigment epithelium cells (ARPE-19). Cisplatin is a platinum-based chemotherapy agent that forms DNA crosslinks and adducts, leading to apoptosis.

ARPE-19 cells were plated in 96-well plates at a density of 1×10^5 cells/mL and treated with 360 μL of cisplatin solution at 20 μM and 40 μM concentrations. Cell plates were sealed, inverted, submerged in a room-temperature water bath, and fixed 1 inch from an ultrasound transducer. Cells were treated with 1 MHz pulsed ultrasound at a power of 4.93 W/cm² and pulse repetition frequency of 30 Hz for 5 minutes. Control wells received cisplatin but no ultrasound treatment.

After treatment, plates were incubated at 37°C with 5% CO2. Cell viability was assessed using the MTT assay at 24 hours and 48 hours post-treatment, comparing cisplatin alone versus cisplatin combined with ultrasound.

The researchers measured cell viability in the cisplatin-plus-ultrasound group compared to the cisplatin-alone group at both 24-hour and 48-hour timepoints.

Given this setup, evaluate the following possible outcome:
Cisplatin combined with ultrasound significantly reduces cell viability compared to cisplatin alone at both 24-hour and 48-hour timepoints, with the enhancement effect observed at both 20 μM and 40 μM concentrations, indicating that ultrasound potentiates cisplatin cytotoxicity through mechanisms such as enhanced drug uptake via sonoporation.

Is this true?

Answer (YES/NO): NO